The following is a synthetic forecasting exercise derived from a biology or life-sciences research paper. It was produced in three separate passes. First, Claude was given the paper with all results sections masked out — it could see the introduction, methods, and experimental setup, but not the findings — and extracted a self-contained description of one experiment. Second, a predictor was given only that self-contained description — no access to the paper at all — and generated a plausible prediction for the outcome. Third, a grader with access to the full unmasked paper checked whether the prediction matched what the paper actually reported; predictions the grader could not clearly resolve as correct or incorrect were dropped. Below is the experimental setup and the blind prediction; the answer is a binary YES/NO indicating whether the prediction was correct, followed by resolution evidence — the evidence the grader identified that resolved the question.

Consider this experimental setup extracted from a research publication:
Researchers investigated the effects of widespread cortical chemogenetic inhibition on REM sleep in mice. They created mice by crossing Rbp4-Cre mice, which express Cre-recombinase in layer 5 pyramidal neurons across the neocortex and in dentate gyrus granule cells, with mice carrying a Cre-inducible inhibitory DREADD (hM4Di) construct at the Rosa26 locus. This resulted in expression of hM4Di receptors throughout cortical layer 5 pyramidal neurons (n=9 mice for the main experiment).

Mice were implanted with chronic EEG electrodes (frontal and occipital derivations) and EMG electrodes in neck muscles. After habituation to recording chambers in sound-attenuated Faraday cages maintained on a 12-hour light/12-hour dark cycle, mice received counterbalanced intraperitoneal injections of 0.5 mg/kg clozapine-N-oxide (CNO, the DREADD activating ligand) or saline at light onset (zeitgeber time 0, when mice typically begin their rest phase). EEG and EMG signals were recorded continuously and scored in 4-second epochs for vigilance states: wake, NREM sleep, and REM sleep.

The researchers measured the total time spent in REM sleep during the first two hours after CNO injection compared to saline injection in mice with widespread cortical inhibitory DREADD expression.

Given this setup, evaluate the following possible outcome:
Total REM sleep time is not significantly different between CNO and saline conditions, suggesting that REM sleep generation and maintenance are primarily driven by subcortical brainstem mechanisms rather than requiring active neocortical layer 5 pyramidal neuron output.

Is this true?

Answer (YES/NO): NO